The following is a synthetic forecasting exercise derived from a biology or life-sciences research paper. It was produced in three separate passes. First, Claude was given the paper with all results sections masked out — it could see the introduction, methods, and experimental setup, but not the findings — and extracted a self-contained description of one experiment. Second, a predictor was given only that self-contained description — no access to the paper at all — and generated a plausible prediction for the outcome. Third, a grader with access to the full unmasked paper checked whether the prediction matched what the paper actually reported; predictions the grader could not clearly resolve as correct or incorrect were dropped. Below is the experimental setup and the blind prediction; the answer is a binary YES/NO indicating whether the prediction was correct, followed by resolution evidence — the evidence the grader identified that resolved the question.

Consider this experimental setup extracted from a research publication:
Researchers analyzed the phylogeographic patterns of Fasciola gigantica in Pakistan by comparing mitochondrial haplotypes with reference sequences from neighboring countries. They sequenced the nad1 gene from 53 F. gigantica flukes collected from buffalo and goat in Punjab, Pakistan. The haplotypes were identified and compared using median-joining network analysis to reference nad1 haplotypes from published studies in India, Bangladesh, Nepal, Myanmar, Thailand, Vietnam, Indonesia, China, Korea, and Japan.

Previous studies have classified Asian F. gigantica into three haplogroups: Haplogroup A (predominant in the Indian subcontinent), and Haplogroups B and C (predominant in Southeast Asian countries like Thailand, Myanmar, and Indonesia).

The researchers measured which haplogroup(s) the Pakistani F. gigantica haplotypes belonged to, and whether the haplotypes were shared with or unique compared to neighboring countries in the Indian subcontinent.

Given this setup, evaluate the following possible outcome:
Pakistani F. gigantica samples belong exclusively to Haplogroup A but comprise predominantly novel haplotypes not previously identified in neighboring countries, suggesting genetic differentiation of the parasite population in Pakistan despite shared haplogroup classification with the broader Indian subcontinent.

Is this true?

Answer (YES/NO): NO